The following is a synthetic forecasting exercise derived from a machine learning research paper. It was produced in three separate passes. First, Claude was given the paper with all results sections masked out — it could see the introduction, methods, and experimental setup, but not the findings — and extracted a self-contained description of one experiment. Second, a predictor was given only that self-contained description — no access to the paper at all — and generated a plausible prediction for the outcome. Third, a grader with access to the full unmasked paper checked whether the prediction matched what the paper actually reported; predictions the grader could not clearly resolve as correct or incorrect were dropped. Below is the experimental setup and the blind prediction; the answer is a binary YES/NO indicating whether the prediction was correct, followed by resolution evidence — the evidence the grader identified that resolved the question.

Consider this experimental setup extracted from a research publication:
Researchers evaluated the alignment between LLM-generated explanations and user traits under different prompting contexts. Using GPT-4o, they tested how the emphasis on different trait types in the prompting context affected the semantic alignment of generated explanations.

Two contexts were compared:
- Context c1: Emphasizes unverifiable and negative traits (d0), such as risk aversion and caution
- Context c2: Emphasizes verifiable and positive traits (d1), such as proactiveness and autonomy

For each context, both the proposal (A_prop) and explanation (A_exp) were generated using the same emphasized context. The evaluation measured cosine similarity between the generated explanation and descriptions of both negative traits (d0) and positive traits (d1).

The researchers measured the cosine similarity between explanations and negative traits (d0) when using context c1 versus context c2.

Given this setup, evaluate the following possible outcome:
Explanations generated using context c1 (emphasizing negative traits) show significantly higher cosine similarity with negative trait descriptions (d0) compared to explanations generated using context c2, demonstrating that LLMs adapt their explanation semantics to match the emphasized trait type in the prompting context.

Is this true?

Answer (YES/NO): YES